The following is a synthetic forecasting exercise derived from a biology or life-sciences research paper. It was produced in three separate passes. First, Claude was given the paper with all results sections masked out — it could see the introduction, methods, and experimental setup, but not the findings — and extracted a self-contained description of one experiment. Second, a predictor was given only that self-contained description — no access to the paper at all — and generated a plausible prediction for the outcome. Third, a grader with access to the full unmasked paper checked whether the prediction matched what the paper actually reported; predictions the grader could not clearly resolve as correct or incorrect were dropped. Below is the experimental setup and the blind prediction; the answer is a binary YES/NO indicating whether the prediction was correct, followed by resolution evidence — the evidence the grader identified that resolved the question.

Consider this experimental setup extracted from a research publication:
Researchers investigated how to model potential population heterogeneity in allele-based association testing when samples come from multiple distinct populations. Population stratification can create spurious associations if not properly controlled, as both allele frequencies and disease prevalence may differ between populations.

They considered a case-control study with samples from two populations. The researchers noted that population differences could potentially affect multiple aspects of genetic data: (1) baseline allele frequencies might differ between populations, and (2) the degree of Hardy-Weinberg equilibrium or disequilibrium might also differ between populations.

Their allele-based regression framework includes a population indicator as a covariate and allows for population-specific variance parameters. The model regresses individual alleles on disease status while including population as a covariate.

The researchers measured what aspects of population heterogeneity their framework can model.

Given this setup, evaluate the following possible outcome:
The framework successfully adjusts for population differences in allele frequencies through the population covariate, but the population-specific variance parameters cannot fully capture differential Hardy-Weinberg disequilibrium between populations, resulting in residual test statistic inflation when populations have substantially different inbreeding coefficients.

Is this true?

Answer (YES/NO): NO